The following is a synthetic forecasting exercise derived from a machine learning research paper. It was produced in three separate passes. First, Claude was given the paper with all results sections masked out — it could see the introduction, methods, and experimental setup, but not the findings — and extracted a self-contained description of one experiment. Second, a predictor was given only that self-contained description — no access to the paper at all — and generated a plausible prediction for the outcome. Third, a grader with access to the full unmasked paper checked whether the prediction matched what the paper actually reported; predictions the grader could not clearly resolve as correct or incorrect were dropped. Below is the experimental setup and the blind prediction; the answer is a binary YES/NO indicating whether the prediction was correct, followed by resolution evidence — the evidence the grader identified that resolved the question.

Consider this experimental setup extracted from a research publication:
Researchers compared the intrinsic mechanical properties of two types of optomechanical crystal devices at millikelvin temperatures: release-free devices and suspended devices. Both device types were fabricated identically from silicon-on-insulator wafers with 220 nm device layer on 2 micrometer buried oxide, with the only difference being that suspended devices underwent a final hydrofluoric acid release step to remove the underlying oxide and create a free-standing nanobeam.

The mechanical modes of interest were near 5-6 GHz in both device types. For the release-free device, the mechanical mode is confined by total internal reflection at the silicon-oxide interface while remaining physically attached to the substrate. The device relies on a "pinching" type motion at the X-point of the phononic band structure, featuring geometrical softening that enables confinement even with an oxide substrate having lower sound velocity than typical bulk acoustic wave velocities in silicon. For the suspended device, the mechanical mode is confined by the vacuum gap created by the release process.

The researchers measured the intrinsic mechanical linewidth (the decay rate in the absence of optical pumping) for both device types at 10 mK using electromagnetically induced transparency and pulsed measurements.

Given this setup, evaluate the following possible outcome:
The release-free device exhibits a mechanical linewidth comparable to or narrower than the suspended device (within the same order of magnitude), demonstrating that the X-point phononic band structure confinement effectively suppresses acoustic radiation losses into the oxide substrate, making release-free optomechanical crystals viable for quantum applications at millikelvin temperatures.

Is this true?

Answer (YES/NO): NO